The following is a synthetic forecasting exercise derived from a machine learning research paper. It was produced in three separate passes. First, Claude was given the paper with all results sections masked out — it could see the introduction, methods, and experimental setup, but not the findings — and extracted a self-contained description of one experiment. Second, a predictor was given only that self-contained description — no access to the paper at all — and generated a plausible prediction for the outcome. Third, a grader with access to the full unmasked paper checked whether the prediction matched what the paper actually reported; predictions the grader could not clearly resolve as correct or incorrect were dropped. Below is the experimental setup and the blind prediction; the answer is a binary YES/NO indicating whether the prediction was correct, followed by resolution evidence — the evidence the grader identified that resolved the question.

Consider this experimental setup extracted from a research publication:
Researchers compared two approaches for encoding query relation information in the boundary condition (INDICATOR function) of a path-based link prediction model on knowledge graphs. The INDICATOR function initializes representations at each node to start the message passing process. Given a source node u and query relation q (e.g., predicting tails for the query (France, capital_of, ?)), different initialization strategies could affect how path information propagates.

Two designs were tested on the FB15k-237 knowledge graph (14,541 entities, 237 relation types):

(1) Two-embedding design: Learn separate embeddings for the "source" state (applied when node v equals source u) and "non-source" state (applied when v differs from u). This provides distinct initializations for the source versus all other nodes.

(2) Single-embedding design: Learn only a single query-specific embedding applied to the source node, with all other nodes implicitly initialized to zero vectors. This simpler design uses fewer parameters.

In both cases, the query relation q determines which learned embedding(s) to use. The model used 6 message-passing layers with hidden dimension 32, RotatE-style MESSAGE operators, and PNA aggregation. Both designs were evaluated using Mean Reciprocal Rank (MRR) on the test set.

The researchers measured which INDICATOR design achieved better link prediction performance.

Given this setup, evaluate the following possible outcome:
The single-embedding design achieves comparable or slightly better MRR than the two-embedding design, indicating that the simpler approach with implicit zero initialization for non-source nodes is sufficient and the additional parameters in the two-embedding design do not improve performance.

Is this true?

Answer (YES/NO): YES